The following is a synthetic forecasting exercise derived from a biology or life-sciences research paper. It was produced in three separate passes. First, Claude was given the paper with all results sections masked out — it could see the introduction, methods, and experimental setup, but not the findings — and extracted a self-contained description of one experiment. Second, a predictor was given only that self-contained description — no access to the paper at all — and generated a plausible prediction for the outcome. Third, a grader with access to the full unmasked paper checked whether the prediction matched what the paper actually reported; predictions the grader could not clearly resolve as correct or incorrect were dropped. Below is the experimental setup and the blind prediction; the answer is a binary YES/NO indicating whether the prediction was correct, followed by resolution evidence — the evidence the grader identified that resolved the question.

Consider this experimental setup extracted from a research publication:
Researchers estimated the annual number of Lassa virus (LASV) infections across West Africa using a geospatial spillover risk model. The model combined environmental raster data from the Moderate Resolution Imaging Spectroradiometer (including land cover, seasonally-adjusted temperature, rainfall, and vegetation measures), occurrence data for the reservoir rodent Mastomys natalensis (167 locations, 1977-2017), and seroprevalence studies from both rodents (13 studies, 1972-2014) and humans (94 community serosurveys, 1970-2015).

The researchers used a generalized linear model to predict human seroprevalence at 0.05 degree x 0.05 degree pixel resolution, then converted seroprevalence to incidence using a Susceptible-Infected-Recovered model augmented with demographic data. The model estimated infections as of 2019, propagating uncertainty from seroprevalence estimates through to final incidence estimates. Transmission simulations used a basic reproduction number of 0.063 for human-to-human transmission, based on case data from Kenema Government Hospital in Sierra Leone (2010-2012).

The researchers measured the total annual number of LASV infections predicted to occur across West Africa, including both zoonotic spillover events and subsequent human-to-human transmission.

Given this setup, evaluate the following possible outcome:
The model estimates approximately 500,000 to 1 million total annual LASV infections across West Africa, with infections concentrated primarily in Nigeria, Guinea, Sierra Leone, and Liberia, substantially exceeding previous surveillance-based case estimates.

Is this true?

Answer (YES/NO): NO